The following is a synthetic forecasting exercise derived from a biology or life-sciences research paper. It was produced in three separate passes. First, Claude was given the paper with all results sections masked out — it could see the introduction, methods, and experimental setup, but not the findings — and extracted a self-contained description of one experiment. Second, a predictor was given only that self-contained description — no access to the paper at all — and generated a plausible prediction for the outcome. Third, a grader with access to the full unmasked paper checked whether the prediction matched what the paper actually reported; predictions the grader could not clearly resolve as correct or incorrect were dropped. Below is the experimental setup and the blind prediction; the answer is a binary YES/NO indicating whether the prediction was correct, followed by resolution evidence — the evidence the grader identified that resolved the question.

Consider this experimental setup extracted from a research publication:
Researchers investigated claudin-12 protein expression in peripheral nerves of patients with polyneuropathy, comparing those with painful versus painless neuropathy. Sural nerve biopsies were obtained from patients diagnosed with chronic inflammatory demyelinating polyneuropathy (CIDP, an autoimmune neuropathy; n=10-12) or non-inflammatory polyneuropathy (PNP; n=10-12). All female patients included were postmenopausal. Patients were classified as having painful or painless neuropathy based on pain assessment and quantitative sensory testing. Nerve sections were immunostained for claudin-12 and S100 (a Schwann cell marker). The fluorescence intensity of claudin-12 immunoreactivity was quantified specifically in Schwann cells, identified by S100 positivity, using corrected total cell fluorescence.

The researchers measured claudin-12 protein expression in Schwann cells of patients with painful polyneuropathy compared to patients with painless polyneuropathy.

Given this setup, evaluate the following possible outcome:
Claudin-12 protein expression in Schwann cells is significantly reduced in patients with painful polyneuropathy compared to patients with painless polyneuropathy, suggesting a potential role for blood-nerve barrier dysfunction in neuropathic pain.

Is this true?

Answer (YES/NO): YES